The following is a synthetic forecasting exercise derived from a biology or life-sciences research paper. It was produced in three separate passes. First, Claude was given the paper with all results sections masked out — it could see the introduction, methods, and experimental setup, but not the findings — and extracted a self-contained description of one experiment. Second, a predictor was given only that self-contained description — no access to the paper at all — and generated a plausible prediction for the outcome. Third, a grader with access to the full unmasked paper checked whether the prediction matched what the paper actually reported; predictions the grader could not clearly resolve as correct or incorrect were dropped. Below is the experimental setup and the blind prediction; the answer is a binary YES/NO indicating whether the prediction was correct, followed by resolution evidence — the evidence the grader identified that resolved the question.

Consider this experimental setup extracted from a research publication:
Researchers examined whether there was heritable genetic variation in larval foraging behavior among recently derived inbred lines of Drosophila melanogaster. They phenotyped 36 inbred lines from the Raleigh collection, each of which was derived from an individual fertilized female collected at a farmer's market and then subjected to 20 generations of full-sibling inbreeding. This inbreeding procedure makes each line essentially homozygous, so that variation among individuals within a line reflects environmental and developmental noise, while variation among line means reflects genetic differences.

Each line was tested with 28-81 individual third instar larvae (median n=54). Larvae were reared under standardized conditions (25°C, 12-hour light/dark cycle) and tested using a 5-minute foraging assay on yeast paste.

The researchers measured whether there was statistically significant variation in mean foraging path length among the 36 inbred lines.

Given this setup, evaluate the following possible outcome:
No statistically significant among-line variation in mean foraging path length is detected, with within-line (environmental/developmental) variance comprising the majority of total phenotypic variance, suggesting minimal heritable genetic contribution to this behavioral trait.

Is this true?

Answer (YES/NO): NO